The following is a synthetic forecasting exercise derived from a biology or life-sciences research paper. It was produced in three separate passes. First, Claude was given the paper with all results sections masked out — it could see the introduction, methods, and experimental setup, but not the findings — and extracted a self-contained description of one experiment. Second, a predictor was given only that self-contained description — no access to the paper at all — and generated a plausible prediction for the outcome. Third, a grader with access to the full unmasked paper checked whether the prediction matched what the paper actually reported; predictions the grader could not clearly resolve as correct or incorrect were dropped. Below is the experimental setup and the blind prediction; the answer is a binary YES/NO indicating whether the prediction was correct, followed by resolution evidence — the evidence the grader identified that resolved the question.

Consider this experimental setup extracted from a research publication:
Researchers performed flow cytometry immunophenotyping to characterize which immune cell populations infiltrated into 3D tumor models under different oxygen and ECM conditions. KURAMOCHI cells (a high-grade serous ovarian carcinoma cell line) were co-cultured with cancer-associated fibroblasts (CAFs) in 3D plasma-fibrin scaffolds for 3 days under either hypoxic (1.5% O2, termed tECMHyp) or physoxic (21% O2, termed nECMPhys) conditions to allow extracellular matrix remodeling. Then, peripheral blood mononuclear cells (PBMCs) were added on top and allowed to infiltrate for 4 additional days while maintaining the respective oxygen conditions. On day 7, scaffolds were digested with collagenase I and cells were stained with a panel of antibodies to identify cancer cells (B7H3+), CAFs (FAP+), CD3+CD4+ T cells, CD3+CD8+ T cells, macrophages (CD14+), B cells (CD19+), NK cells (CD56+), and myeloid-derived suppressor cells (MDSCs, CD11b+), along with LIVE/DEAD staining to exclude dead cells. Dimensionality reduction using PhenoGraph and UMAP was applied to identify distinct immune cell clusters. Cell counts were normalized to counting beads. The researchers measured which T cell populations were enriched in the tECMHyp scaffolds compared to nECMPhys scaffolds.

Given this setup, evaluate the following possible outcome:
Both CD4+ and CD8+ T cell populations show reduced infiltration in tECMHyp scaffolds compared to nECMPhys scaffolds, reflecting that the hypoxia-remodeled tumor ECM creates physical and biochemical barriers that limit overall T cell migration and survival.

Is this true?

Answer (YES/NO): YES